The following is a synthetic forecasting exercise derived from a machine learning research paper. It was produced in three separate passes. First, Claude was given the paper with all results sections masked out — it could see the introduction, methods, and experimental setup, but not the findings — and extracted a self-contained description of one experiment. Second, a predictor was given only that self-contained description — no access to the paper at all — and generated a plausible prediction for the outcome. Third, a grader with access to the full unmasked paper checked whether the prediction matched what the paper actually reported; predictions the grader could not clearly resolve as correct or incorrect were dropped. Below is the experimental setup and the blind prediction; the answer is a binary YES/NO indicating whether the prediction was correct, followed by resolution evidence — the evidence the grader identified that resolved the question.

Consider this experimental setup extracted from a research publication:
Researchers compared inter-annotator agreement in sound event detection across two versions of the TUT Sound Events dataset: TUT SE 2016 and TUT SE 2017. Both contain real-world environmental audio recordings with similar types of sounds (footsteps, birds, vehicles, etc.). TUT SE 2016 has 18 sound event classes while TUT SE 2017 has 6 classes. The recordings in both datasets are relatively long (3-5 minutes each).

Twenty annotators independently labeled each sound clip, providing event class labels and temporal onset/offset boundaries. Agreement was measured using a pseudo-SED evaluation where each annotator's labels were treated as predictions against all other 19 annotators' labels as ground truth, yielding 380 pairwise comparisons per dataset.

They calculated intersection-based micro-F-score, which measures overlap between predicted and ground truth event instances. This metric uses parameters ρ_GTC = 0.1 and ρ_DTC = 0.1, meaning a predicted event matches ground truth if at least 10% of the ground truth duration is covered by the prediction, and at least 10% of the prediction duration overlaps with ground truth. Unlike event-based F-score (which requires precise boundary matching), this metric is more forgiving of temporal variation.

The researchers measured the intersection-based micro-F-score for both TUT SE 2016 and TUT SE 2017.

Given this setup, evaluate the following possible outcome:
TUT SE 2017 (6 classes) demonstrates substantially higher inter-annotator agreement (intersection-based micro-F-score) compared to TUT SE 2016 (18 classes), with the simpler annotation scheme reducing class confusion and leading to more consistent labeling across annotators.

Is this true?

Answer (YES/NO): NO